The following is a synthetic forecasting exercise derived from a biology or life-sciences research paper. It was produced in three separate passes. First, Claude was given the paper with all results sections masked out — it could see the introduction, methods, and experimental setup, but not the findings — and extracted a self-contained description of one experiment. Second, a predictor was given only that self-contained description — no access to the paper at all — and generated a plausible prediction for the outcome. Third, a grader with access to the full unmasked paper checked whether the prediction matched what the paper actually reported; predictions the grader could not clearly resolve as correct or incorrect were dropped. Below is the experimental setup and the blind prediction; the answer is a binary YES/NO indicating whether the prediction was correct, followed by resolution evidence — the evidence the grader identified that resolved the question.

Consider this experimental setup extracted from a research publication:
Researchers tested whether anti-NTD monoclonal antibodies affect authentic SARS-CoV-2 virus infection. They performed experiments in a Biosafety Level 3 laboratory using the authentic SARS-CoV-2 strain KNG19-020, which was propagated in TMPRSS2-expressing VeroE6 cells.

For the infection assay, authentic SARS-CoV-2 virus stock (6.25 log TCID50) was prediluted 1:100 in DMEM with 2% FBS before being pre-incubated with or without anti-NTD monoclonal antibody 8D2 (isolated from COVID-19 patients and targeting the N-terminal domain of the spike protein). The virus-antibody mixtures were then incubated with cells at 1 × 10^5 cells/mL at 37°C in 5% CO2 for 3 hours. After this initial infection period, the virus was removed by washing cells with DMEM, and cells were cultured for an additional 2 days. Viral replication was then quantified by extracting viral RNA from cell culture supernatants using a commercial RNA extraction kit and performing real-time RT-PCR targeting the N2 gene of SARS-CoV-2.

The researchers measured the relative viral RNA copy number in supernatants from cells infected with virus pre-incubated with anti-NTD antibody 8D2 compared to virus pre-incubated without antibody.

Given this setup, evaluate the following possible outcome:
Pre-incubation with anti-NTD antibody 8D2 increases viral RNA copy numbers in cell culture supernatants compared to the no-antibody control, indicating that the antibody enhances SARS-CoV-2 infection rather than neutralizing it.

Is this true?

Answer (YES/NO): YES